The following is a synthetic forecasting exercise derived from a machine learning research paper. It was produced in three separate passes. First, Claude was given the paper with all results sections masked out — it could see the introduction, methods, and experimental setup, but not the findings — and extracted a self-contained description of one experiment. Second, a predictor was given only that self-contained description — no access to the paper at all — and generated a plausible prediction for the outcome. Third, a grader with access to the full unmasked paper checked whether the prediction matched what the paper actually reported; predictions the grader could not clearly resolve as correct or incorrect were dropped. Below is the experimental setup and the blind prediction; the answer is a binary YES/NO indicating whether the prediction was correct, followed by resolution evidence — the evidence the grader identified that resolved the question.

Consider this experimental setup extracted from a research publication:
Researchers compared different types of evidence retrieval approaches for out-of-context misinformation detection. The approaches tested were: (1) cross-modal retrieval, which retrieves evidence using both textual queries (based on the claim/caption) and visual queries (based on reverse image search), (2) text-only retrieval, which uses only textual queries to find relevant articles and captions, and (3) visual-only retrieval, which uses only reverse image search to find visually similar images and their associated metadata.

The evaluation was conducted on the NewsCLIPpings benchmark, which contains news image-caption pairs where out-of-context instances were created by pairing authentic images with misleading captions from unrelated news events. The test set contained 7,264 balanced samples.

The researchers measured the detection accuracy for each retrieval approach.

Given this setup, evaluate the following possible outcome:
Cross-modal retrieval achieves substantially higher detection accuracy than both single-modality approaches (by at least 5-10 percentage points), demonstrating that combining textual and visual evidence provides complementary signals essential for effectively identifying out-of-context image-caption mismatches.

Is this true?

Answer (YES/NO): YES